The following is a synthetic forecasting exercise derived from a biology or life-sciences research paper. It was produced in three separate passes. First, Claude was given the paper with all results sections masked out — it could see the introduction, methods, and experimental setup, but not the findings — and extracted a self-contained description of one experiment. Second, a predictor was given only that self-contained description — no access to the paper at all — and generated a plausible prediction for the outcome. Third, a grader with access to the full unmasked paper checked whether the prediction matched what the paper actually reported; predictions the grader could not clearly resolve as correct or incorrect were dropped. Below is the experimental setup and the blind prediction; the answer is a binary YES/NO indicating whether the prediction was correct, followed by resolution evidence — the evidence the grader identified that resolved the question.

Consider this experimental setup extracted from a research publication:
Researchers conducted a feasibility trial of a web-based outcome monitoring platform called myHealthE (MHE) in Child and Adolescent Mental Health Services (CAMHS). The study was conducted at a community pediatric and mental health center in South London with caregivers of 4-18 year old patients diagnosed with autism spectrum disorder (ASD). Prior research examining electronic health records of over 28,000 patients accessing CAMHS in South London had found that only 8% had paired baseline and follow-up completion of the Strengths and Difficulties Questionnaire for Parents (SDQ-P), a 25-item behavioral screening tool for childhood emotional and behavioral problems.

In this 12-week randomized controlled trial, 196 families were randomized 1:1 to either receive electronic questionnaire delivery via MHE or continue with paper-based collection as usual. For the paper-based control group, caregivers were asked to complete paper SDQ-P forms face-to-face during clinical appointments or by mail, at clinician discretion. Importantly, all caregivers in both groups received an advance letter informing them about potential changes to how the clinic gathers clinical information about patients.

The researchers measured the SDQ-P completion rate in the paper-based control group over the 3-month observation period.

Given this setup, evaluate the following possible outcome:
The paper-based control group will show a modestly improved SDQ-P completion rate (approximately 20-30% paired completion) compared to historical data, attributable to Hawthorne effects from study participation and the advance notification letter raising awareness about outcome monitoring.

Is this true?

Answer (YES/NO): NO